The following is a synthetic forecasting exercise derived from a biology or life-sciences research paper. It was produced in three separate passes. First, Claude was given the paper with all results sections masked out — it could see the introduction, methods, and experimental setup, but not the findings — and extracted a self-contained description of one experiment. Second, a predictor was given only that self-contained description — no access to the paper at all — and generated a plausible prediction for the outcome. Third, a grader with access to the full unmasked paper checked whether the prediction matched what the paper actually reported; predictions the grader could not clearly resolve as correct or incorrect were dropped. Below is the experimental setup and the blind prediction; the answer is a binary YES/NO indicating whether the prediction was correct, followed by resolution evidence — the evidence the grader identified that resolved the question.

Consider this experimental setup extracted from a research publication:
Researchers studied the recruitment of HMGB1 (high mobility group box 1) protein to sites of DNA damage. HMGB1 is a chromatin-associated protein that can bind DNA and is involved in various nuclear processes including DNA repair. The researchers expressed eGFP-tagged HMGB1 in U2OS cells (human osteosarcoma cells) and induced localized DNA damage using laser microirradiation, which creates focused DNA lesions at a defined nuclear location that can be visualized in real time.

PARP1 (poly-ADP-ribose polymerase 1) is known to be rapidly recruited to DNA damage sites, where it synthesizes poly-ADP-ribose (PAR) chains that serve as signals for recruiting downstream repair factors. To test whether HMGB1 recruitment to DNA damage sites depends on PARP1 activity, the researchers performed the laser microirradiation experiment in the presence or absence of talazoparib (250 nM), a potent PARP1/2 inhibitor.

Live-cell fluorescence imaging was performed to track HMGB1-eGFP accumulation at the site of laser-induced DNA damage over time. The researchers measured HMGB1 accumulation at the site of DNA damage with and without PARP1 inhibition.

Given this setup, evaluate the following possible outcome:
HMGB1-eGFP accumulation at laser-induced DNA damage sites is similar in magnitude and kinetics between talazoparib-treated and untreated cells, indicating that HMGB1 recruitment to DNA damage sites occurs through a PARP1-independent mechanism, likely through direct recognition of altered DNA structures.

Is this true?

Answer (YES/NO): NO